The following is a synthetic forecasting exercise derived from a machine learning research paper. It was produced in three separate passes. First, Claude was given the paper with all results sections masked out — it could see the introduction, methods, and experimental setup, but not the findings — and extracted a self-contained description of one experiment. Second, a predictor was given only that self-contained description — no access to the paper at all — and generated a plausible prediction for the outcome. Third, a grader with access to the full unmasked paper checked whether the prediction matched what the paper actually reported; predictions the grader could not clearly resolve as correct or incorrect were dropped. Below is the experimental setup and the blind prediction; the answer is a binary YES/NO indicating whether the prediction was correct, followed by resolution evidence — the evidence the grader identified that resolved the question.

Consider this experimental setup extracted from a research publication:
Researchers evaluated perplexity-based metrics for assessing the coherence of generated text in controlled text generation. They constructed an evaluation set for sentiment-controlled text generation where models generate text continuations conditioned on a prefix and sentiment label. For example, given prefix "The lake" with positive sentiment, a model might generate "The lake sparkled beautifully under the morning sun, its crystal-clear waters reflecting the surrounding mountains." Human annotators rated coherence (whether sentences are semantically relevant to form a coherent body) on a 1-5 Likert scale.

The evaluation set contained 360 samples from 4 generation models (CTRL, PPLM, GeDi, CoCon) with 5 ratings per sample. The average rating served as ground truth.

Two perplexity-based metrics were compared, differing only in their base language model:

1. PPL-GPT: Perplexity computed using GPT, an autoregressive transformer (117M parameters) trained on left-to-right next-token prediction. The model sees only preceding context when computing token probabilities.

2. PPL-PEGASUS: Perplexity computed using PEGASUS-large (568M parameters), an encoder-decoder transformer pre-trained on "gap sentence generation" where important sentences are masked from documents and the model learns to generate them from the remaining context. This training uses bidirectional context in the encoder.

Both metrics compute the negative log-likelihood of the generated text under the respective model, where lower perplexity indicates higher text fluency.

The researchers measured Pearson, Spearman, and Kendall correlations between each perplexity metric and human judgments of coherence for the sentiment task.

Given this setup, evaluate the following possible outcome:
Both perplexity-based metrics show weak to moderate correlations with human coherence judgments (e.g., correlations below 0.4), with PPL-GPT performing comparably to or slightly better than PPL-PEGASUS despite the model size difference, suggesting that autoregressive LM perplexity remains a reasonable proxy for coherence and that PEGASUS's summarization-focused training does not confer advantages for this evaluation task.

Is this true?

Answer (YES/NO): NO